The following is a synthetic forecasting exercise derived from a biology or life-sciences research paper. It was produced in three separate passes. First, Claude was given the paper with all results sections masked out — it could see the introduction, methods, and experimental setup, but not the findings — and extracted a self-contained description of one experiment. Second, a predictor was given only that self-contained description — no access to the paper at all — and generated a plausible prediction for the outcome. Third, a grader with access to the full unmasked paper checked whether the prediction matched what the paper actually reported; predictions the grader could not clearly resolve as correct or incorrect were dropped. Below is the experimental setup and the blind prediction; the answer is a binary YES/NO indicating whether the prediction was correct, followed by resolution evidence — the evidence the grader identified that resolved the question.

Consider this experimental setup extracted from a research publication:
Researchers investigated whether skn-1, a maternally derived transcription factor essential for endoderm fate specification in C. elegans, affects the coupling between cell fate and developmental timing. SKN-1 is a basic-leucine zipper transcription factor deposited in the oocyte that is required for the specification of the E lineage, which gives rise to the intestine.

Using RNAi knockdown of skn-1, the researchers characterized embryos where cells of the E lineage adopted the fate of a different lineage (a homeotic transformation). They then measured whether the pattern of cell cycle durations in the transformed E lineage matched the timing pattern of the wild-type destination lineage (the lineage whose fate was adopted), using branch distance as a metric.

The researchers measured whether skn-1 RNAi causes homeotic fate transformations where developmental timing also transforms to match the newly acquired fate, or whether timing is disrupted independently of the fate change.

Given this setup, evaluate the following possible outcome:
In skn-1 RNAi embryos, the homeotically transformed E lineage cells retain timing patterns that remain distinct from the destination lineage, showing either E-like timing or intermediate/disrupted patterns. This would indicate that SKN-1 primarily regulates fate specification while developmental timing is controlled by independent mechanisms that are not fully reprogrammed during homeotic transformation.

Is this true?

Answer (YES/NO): NO